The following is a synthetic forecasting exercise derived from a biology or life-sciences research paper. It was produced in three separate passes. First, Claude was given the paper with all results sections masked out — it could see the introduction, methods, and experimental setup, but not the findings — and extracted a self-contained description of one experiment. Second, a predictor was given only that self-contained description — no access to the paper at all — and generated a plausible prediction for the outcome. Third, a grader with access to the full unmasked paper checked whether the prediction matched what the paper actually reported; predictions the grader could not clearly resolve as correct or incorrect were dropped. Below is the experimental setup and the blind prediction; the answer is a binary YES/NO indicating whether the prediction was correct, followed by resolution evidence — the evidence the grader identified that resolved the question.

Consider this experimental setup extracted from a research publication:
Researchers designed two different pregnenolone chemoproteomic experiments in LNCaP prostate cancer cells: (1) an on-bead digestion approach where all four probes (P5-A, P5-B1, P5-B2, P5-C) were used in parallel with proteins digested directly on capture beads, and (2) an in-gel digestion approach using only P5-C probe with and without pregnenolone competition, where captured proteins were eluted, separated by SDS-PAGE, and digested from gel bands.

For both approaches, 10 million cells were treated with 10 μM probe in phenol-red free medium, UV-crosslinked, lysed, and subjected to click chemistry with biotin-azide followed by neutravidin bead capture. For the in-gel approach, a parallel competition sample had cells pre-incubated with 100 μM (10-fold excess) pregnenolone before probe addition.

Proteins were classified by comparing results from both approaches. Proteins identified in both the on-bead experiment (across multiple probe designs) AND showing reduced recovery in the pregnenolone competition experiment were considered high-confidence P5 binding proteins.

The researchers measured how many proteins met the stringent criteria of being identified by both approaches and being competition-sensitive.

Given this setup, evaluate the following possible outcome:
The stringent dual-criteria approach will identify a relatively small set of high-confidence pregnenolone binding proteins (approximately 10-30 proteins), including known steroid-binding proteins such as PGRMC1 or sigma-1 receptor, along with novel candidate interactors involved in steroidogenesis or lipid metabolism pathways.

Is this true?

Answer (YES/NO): NO